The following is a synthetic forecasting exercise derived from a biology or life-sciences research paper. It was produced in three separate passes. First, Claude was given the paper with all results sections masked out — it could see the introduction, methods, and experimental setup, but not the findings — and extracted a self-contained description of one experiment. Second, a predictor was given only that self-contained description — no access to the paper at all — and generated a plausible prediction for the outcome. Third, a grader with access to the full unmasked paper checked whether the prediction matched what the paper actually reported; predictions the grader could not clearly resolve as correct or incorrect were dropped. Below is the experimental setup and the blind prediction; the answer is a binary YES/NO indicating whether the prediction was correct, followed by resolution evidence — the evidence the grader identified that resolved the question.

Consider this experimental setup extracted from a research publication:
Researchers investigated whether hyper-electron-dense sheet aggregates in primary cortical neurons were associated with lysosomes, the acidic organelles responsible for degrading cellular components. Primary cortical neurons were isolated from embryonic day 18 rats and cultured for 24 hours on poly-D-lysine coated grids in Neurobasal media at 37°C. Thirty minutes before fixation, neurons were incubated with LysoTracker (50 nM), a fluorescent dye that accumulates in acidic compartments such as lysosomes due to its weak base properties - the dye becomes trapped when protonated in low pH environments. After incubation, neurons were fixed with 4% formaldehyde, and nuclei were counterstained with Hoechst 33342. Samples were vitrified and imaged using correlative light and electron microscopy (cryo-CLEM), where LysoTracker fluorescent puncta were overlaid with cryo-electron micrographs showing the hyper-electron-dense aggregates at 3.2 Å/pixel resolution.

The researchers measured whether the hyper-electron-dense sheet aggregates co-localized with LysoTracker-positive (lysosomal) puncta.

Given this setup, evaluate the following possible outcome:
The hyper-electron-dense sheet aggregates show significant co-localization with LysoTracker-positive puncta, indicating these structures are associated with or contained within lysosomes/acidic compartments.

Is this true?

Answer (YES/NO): NO